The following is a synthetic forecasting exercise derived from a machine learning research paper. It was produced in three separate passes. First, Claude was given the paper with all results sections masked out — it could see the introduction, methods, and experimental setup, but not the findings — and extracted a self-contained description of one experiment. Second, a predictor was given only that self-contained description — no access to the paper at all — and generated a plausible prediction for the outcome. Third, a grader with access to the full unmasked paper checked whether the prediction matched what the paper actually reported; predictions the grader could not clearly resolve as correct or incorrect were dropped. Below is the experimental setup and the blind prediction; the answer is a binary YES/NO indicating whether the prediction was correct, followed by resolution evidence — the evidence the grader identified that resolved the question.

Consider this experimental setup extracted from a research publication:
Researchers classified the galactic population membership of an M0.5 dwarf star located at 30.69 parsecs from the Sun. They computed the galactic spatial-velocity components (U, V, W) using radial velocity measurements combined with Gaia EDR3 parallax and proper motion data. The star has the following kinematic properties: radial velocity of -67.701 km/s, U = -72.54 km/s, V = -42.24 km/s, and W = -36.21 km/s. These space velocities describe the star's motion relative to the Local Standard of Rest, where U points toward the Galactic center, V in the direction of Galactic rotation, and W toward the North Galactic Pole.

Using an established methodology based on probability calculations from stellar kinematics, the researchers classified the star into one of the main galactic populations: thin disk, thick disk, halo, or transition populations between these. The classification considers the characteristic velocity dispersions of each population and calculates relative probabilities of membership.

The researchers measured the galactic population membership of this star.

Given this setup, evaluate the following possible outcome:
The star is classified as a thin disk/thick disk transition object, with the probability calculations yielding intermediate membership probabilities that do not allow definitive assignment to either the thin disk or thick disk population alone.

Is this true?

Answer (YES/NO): YES